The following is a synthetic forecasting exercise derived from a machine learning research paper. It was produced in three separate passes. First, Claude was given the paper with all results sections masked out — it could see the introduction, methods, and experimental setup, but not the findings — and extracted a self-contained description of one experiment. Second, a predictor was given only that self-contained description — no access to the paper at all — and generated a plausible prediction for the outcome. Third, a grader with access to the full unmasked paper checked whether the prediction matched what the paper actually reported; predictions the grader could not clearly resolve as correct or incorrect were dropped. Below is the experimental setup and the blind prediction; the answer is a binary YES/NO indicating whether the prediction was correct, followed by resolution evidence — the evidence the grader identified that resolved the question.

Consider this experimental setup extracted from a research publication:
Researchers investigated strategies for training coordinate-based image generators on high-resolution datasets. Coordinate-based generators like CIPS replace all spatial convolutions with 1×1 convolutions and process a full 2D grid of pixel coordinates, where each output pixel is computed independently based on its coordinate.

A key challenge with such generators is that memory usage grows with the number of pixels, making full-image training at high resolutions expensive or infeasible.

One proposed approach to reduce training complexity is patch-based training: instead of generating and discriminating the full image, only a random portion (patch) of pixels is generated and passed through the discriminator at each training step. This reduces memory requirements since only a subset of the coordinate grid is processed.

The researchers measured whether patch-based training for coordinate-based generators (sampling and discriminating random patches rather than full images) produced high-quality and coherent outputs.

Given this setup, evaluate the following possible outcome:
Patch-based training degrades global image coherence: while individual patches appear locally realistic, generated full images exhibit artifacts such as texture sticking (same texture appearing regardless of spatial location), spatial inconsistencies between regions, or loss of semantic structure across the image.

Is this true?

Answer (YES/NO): YES